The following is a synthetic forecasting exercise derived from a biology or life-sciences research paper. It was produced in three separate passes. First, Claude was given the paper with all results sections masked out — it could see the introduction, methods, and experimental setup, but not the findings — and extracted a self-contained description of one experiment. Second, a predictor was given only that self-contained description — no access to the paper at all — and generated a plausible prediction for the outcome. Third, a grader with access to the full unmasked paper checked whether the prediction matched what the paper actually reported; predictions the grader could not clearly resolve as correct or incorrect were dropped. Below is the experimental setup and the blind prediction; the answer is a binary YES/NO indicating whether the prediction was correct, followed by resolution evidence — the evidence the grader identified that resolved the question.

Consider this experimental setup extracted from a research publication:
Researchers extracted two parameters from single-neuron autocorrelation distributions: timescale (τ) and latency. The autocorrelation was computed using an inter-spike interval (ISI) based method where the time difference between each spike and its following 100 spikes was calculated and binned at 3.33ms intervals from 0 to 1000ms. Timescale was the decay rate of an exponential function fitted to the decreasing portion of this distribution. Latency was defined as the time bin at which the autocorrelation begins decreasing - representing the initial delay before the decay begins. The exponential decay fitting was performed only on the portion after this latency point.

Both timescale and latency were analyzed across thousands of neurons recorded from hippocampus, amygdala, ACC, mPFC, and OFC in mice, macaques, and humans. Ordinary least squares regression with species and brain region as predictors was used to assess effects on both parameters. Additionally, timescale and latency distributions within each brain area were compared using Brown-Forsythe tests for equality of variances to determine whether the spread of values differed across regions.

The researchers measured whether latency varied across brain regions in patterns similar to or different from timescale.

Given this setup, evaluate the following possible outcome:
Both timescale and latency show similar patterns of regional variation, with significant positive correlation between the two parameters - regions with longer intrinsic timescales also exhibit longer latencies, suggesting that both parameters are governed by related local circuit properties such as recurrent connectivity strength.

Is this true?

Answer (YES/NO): NO